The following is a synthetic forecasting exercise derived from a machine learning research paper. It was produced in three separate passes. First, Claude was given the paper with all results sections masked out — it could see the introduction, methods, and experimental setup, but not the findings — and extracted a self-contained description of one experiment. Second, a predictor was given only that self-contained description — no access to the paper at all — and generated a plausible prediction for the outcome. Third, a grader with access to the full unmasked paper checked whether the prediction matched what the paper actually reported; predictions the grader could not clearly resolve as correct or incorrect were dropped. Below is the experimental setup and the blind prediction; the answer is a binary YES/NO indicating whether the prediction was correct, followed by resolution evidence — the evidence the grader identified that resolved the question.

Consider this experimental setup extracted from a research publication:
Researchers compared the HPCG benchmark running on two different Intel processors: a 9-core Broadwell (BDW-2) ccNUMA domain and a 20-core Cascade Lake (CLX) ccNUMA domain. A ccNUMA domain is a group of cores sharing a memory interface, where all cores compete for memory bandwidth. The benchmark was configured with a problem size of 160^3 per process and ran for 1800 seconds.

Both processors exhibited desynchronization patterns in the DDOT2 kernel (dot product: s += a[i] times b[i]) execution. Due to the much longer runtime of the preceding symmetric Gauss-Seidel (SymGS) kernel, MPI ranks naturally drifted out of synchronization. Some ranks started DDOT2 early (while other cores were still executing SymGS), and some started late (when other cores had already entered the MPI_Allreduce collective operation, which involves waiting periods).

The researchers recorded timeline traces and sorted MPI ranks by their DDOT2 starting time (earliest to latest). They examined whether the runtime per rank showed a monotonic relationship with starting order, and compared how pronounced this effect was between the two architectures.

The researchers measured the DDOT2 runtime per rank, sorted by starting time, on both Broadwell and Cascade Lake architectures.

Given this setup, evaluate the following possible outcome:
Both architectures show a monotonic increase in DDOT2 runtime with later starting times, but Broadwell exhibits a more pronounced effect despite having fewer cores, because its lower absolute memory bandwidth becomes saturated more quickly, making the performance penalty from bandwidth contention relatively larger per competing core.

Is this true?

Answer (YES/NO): NO